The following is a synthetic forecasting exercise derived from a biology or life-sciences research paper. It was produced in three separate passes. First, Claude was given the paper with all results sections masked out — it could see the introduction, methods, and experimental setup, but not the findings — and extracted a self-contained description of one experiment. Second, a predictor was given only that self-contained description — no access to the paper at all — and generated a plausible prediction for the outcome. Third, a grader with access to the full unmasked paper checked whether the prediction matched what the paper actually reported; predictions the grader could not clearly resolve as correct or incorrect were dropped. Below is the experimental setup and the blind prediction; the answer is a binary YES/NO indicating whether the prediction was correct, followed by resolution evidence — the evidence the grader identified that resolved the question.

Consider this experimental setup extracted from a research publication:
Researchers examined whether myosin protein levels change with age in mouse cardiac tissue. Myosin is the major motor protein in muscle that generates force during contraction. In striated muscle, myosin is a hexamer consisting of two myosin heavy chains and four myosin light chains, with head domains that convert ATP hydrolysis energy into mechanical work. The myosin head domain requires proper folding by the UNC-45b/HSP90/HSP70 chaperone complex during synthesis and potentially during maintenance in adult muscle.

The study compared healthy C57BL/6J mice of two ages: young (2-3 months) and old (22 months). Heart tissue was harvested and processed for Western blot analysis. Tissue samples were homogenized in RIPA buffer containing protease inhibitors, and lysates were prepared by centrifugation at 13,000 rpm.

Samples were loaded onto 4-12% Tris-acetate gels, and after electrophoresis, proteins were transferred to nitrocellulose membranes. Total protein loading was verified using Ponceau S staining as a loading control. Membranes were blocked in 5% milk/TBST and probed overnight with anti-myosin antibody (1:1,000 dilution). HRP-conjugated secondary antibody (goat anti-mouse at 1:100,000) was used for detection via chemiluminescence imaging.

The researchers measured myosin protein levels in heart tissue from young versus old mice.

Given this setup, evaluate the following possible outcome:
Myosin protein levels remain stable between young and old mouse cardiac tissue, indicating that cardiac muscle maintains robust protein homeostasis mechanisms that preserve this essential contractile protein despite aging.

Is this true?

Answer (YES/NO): NO